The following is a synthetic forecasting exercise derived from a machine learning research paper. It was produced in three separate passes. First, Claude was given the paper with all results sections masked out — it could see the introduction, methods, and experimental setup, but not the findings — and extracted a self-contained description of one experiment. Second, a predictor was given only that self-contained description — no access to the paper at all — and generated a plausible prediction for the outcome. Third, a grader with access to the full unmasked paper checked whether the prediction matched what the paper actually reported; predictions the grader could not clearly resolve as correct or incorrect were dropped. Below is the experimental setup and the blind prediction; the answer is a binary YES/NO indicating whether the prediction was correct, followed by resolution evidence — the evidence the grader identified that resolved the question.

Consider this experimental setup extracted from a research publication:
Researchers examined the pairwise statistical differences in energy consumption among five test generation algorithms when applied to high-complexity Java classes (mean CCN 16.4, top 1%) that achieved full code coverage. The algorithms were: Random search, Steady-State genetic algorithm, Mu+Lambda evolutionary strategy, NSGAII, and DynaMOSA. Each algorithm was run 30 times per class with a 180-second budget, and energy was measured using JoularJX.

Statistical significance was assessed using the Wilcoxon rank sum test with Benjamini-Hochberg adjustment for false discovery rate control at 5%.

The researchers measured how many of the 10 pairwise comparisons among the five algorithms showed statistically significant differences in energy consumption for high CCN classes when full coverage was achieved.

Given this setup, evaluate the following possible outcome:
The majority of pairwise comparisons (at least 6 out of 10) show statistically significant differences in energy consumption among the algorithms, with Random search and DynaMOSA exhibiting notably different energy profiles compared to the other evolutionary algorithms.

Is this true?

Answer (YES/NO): NO